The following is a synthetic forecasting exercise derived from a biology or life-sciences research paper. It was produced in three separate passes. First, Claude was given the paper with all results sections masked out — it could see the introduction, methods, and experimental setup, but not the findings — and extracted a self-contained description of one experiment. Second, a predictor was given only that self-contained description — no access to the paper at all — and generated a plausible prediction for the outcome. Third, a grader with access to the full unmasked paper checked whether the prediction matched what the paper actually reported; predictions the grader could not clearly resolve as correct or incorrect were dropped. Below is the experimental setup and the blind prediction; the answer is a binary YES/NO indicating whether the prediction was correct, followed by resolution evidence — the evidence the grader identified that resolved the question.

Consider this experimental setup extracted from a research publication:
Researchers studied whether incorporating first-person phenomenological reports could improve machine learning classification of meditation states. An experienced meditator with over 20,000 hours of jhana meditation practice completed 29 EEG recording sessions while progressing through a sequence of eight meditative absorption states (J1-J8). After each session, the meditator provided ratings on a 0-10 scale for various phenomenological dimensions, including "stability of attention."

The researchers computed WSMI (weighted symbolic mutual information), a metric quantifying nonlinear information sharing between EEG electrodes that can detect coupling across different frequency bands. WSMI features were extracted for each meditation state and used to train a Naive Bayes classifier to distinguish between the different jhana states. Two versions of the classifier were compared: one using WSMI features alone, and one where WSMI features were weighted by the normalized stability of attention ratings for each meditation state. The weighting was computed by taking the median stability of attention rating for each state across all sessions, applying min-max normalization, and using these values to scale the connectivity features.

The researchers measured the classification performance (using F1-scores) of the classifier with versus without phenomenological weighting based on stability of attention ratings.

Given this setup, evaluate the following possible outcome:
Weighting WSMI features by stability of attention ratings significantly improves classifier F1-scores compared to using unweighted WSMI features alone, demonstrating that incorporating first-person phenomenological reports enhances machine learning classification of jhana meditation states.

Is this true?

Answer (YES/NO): YES